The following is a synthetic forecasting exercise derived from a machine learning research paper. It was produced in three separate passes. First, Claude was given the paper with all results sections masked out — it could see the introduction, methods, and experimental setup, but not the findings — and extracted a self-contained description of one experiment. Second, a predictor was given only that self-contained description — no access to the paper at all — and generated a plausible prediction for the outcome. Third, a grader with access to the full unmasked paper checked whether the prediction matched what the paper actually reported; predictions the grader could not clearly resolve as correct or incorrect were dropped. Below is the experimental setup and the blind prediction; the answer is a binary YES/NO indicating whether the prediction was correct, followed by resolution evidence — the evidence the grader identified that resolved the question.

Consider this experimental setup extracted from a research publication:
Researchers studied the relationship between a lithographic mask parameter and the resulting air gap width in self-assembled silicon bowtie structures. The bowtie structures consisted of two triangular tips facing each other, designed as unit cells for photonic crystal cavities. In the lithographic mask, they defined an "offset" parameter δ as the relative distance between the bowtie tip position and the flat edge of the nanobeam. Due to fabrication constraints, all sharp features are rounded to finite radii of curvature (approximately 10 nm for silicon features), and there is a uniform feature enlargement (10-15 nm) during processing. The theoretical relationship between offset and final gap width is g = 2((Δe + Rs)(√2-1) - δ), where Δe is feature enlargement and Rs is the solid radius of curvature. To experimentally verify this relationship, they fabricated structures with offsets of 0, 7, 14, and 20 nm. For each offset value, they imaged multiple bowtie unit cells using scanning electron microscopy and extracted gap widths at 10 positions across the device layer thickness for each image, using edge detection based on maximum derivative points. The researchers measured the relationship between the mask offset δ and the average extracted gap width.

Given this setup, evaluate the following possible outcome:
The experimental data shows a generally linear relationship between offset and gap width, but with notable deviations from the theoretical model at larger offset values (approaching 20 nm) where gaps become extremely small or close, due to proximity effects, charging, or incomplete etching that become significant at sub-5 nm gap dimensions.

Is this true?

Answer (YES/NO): NO